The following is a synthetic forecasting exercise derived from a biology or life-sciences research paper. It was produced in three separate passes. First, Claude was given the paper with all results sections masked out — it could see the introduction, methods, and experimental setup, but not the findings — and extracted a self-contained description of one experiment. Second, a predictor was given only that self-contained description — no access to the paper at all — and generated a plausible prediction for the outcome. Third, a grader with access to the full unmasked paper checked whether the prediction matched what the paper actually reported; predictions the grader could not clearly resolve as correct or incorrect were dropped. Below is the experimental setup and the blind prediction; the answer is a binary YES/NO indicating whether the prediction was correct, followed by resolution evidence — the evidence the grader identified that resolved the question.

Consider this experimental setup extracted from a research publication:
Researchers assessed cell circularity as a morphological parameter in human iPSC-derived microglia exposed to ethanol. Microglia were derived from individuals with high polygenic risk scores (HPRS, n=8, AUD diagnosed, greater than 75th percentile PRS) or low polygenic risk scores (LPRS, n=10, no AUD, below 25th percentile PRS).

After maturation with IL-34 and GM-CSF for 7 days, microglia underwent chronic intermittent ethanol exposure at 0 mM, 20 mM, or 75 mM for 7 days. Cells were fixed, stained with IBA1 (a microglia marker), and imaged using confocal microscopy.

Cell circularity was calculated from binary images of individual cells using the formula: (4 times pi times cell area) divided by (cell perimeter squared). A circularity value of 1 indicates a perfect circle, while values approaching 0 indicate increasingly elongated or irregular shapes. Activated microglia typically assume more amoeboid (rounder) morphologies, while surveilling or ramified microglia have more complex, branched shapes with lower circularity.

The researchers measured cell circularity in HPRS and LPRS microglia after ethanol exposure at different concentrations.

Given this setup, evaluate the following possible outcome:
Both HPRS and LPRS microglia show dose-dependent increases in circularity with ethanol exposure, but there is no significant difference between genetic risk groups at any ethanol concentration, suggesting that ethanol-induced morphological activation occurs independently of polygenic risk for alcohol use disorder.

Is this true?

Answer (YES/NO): NO